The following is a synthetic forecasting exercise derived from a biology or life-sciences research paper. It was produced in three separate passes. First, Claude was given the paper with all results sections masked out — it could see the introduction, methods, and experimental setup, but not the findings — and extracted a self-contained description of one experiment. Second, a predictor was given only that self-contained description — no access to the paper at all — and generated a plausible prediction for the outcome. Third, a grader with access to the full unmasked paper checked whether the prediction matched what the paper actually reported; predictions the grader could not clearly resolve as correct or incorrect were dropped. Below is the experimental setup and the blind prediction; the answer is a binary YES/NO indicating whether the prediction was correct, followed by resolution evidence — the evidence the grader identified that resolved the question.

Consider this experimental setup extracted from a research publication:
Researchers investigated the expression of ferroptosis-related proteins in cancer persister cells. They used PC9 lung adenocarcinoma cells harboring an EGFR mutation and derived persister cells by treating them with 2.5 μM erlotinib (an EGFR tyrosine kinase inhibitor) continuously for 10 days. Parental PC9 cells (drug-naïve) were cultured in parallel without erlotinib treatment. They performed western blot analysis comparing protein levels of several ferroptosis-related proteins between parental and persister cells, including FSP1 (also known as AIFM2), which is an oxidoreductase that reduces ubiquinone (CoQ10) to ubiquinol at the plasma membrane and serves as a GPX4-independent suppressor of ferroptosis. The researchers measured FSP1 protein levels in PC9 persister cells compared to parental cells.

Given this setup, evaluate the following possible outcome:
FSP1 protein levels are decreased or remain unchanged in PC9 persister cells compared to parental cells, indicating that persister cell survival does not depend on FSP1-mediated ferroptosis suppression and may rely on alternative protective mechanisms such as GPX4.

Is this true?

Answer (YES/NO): YES